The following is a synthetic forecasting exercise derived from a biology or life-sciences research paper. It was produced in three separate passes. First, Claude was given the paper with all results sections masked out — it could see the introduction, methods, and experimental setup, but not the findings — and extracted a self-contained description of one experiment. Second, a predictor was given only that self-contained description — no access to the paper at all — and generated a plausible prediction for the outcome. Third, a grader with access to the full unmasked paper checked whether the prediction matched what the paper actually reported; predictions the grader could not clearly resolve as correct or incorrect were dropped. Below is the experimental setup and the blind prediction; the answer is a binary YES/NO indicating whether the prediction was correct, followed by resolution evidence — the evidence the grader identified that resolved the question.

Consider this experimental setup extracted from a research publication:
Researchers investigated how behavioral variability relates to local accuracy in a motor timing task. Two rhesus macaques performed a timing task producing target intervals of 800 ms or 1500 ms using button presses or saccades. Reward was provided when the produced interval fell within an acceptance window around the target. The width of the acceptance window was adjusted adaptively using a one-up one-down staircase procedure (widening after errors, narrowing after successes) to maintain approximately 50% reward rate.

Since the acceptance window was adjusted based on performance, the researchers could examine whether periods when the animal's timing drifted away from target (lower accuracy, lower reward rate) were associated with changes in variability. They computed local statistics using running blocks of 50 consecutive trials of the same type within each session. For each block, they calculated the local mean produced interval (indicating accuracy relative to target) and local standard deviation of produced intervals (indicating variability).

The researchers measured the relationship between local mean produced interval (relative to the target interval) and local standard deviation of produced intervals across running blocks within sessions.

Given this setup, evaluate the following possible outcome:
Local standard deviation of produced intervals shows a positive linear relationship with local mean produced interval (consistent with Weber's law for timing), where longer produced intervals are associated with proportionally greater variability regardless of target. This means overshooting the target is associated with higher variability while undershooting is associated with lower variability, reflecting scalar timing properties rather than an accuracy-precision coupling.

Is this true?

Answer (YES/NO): NO